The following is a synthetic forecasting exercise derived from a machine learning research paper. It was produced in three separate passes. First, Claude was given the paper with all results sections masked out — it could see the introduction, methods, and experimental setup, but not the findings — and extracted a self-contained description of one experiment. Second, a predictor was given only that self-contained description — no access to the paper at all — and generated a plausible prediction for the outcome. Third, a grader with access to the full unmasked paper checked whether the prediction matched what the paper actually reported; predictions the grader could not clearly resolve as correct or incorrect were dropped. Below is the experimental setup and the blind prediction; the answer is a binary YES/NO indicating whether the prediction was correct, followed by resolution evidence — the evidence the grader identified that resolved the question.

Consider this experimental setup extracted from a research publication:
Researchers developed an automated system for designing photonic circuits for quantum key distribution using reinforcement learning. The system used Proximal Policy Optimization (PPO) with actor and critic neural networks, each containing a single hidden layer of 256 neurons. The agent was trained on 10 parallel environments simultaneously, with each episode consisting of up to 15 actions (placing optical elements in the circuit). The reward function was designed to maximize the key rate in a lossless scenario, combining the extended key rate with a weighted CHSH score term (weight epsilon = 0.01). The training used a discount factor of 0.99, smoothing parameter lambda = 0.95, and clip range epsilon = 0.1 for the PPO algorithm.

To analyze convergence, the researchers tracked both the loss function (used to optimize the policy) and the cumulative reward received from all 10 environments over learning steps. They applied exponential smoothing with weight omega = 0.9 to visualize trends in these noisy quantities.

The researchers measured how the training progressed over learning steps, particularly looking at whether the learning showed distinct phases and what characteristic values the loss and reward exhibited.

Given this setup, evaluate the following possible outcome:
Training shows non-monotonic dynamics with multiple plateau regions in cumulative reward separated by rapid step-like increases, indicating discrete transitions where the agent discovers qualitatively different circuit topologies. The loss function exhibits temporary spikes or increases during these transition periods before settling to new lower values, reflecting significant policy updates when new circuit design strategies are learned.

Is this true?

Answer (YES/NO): NO